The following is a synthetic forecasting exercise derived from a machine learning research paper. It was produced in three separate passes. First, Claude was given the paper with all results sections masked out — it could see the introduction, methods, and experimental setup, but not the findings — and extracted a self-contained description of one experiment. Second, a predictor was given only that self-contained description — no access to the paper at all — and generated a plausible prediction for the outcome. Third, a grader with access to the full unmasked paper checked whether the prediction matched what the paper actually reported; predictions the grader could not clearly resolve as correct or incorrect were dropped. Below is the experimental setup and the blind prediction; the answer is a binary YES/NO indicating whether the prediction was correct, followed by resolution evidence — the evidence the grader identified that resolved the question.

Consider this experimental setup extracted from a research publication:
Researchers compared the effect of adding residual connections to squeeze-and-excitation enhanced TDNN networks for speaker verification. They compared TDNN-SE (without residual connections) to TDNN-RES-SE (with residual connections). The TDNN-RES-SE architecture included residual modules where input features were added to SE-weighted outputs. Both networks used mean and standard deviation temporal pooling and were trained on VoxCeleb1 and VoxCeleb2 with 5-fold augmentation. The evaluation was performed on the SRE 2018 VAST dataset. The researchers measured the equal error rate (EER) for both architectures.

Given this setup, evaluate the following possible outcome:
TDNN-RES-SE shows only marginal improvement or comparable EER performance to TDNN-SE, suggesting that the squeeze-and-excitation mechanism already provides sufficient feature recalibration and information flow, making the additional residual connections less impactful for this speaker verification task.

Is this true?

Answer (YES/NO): YES